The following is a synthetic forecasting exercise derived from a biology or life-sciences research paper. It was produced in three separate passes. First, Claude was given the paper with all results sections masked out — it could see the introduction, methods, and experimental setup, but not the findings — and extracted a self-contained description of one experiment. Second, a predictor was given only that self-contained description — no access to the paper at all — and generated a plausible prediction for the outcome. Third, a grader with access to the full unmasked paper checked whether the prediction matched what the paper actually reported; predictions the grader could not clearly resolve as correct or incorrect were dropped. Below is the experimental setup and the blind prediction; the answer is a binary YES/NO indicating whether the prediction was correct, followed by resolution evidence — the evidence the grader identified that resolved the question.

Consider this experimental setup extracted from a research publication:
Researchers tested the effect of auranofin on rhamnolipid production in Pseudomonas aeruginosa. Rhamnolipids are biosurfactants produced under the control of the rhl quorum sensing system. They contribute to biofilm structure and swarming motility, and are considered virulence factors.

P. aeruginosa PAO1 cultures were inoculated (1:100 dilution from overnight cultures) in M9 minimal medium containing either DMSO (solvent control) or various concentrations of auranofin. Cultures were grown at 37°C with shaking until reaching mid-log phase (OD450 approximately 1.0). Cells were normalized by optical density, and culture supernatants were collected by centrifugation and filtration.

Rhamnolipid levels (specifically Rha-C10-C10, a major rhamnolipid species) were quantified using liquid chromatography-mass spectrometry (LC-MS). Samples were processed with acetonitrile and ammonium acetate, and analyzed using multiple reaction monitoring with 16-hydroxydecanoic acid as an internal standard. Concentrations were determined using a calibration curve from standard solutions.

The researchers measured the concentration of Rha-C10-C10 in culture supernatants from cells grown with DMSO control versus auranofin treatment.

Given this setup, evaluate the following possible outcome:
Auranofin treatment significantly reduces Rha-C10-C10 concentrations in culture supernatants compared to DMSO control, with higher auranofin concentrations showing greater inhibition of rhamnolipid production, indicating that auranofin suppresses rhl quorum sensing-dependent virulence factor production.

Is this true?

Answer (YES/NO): NO